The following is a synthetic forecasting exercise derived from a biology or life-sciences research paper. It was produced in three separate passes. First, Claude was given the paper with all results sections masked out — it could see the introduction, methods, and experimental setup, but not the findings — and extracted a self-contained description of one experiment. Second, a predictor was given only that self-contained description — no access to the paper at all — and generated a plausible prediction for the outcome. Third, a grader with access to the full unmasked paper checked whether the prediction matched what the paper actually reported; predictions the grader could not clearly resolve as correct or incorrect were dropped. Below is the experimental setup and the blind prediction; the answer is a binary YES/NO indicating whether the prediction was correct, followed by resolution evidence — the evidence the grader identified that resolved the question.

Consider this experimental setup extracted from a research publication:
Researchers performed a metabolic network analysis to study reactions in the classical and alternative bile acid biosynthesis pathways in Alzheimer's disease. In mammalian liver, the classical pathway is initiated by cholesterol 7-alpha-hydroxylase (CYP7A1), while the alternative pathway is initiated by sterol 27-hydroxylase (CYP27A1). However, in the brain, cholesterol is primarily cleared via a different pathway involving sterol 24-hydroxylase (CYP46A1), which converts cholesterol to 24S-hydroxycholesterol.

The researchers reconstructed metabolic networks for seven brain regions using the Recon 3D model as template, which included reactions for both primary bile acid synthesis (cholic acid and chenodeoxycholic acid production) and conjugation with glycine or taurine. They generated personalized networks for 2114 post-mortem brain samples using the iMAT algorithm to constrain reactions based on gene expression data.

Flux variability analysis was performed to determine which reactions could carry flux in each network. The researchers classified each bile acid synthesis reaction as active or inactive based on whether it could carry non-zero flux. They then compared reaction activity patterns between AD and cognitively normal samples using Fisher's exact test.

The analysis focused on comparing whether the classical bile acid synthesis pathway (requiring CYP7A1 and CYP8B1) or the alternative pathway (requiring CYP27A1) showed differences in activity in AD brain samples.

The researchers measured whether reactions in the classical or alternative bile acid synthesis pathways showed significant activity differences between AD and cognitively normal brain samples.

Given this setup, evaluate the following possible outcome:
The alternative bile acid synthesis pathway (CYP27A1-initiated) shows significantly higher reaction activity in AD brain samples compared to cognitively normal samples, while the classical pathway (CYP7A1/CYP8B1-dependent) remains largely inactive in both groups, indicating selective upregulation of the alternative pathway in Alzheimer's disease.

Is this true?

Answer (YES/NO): YES